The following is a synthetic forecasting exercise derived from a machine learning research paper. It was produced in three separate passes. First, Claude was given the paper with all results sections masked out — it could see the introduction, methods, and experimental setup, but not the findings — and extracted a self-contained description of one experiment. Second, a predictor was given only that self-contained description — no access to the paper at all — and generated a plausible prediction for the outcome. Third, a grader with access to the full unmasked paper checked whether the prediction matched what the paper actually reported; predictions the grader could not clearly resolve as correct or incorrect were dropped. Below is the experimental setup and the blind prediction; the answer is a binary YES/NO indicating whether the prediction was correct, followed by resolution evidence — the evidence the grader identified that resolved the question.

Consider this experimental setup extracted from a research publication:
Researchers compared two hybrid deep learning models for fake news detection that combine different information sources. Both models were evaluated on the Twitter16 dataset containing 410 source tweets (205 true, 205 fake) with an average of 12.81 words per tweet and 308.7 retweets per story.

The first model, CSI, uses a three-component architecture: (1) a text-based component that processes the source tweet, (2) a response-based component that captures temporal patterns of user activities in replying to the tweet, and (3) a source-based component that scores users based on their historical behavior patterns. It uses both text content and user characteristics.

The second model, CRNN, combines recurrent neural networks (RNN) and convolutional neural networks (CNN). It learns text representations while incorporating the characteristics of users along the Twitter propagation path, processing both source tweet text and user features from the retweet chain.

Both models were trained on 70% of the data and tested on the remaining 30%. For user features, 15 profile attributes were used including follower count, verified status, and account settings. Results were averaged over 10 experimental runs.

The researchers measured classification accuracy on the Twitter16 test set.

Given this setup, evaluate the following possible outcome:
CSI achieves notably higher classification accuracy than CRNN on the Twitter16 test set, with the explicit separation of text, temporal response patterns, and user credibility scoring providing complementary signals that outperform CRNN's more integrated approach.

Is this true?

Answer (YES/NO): NO